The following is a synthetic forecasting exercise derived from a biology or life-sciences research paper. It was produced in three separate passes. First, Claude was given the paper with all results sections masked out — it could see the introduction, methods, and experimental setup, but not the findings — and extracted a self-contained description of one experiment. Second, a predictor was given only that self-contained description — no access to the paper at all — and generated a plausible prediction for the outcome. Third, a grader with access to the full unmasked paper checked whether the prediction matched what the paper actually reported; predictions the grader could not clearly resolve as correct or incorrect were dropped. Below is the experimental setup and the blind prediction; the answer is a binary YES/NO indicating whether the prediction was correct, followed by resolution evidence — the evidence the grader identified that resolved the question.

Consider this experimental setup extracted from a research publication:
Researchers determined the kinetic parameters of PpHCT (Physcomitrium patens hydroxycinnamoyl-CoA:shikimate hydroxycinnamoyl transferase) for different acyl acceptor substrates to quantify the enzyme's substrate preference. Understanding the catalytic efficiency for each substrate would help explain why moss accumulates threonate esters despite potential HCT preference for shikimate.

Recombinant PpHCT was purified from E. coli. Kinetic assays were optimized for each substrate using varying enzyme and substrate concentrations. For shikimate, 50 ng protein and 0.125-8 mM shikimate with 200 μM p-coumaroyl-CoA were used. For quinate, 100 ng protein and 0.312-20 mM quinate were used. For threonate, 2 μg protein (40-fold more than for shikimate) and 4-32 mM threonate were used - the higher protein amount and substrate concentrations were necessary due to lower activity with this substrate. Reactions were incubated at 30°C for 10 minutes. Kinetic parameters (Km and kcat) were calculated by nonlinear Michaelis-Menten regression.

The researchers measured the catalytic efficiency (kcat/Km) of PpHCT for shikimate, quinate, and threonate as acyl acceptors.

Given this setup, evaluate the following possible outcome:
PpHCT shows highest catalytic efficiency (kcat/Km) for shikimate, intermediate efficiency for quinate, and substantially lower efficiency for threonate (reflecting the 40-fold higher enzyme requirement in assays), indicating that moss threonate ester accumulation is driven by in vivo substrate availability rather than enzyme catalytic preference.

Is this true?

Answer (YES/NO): YES